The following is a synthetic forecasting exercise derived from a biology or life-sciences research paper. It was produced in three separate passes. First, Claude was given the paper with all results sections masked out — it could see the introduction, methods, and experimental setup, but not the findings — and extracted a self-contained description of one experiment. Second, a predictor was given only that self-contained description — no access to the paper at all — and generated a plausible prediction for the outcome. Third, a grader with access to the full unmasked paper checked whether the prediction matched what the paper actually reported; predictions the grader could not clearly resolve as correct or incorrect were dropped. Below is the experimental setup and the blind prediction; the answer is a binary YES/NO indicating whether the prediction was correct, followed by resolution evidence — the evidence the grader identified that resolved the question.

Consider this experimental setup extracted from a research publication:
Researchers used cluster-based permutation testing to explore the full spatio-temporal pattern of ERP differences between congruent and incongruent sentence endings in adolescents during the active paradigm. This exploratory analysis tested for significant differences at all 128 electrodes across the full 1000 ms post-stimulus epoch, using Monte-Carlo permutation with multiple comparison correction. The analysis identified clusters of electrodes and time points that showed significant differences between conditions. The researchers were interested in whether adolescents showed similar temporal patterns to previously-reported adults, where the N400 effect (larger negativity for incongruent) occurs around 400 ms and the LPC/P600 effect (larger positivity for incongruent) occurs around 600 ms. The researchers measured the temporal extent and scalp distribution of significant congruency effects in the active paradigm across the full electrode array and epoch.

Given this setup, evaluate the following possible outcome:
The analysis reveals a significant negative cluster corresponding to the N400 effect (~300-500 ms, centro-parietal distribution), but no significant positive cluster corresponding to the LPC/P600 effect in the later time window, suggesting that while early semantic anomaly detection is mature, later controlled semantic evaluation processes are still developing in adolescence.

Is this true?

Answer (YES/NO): NO